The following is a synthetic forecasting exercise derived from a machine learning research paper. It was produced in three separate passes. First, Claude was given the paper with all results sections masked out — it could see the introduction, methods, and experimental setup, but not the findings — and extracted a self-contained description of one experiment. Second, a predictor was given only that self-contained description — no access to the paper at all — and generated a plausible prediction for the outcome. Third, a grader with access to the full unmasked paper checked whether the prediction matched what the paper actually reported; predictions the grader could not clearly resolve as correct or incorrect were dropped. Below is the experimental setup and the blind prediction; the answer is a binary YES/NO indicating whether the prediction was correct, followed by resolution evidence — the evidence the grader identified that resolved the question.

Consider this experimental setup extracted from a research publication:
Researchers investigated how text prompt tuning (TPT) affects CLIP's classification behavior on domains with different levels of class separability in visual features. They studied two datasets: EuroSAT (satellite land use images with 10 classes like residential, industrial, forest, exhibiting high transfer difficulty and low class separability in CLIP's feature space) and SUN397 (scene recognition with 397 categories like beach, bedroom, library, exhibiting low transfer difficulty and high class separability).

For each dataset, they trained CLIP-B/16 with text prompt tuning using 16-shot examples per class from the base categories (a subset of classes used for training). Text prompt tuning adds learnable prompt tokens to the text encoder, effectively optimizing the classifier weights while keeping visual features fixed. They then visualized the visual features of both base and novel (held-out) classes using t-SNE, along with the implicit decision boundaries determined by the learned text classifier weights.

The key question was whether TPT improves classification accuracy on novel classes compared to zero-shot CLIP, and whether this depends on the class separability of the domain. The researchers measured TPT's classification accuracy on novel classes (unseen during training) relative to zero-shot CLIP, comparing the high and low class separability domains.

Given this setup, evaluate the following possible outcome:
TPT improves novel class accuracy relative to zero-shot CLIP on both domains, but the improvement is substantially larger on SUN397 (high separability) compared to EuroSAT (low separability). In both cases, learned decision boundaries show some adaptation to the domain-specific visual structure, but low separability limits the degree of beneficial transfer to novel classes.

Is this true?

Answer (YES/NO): NO